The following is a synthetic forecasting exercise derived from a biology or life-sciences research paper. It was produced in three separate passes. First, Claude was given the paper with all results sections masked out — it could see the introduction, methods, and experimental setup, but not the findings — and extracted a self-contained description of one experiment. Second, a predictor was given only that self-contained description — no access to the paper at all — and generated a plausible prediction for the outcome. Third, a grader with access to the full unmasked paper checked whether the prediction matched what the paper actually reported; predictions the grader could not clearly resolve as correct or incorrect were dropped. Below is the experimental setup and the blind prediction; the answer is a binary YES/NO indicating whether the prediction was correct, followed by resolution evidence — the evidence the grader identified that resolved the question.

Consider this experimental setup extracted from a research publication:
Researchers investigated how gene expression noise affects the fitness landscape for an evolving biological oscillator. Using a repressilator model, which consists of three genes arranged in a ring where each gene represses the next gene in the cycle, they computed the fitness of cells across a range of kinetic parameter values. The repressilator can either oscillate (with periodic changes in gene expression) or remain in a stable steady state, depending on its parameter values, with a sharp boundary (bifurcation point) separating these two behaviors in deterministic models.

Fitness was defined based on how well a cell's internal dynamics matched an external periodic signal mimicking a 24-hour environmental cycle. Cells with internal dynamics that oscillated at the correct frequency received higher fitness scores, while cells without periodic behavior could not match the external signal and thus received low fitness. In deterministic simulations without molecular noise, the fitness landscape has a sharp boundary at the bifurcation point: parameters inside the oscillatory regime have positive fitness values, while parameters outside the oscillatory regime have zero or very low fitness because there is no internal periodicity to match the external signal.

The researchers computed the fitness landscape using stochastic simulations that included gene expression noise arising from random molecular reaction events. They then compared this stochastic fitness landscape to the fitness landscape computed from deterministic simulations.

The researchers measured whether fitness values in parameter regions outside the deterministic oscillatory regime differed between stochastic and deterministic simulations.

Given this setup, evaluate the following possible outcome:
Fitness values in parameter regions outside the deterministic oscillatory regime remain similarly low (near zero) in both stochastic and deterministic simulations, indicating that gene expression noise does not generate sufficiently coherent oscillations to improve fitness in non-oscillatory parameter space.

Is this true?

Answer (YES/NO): NO